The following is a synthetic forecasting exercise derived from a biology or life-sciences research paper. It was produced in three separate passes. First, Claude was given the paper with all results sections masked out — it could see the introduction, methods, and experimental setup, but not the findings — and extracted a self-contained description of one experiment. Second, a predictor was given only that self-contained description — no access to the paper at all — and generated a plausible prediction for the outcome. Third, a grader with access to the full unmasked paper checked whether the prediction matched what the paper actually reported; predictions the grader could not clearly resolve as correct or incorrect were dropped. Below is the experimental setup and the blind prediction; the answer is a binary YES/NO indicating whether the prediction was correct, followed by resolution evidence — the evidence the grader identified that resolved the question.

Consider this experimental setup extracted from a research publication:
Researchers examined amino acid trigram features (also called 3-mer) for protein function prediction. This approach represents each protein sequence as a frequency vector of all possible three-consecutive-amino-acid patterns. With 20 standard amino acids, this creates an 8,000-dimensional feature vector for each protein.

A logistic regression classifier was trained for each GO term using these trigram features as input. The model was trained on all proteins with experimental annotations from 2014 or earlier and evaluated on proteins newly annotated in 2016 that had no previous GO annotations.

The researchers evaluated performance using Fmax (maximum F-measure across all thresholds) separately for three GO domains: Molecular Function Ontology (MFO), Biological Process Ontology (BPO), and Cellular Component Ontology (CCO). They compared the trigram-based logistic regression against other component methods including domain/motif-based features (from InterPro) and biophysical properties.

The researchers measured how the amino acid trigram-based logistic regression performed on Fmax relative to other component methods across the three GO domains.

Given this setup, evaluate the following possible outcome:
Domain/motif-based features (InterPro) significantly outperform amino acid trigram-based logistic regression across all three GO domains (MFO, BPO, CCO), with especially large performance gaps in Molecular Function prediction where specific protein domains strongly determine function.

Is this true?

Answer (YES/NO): NO